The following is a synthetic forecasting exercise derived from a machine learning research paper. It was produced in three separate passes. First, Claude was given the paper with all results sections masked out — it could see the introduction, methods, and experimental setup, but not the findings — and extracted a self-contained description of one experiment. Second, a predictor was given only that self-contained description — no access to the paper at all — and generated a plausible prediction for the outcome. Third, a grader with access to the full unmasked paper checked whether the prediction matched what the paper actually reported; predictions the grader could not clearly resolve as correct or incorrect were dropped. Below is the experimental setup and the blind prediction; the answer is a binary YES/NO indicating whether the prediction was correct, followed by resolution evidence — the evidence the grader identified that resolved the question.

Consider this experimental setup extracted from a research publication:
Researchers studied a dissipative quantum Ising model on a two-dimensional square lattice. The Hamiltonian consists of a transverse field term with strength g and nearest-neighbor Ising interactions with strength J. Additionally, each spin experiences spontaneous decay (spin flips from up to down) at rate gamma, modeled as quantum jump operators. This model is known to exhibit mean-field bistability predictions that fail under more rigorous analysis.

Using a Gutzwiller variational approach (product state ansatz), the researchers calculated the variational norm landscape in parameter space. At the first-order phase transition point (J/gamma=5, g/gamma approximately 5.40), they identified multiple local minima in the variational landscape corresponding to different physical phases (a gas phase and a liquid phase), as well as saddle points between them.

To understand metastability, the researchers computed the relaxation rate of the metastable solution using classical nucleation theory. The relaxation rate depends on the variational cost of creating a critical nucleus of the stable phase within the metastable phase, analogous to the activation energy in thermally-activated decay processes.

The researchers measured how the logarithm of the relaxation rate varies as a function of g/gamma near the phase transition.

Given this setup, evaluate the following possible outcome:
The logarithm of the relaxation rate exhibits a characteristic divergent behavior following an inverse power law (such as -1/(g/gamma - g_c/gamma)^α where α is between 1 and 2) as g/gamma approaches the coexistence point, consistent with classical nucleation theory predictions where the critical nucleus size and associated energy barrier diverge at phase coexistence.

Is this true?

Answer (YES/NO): NO